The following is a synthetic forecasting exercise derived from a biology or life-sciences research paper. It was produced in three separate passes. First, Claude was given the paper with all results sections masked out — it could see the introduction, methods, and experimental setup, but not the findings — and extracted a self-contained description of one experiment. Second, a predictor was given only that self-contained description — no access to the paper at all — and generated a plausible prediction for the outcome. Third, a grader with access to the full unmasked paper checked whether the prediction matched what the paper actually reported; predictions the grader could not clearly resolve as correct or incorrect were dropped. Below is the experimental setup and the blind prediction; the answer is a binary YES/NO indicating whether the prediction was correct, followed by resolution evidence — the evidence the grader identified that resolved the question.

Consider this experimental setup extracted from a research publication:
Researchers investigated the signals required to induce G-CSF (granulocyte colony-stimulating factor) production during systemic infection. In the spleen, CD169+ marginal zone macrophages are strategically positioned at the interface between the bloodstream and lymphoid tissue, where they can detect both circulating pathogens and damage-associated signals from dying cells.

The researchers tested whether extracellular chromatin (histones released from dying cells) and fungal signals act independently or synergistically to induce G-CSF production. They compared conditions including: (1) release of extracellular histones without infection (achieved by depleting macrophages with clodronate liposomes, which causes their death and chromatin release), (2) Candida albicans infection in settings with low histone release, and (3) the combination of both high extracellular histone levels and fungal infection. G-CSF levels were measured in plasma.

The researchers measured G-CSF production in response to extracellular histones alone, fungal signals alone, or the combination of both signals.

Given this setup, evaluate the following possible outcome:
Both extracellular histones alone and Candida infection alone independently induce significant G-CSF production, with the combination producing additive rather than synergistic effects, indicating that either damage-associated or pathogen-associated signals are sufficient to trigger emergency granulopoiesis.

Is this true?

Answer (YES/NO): NO